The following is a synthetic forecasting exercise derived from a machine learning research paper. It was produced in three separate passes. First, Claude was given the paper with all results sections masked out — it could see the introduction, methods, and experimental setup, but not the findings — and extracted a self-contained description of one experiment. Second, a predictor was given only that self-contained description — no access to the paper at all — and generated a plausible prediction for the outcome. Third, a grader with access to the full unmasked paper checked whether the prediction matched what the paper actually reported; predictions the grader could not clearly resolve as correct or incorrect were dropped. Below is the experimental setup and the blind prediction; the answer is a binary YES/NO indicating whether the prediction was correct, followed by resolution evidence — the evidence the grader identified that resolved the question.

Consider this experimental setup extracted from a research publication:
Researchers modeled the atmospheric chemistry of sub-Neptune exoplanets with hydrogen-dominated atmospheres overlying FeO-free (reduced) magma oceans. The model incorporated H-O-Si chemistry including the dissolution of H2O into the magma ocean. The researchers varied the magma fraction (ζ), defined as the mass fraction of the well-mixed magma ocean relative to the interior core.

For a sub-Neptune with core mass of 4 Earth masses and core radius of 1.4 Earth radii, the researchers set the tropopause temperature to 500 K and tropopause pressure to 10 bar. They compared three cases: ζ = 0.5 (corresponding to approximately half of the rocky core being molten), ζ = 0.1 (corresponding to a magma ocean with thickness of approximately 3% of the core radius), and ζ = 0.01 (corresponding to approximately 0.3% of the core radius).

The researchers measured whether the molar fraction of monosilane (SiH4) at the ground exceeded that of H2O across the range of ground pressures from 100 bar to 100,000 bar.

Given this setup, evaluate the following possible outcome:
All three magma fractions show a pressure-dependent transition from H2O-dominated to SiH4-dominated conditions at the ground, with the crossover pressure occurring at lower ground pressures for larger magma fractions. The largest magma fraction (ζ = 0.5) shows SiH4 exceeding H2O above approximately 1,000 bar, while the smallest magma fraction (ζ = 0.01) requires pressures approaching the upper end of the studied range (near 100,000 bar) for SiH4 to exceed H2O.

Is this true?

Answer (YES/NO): NO